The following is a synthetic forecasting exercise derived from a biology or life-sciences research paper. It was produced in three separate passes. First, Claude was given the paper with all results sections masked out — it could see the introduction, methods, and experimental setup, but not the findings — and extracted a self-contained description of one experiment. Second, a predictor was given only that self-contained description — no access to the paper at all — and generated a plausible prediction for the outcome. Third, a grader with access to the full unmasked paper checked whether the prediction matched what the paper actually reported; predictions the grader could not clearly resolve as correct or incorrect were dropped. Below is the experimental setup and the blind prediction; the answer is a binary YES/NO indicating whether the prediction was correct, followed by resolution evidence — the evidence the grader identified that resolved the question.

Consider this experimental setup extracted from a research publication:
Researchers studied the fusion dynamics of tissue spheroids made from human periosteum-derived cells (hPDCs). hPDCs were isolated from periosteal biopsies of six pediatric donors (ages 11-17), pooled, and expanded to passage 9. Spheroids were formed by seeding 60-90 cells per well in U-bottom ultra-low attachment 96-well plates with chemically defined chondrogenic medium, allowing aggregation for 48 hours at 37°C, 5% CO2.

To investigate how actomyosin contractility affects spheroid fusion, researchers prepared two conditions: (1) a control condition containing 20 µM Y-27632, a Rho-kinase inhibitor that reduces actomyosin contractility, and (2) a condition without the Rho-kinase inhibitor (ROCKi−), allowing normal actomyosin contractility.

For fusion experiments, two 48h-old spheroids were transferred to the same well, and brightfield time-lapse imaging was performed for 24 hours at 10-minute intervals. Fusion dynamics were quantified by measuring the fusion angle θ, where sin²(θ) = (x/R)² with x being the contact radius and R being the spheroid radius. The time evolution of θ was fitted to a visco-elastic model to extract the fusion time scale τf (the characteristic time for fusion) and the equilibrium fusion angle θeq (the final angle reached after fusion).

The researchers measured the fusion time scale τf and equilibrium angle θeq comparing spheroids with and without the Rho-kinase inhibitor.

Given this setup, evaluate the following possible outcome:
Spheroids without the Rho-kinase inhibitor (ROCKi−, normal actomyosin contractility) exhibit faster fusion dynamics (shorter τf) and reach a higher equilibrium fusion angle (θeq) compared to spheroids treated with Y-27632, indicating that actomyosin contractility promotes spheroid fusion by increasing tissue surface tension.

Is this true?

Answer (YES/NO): NO